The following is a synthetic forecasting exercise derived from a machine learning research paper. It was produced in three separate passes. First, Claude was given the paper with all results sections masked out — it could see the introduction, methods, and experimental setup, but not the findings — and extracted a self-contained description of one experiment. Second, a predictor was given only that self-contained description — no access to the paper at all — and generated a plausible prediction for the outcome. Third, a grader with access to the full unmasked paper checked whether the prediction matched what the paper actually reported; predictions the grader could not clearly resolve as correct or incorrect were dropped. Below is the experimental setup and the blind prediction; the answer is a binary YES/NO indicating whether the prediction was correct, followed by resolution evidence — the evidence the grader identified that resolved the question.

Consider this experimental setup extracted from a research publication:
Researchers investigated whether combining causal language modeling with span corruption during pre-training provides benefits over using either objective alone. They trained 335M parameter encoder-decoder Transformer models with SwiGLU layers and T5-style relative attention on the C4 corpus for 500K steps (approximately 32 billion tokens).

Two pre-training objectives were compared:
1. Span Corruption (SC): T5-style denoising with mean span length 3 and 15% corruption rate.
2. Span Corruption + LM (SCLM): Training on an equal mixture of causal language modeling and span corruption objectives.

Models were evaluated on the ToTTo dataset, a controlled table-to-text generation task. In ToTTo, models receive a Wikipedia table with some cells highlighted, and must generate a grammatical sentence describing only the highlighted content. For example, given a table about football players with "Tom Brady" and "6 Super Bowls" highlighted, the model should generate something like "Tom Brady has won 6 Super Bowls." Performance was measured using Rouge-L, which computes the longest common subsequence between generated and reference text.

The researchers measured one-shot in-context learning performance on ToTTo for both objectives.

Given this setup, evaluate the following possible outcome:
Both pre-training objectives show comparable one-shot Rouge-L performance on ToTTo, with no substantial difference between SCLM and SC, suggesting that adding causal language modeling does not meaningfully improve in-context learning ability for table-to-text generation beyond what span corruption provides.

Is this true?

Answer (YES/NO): NO